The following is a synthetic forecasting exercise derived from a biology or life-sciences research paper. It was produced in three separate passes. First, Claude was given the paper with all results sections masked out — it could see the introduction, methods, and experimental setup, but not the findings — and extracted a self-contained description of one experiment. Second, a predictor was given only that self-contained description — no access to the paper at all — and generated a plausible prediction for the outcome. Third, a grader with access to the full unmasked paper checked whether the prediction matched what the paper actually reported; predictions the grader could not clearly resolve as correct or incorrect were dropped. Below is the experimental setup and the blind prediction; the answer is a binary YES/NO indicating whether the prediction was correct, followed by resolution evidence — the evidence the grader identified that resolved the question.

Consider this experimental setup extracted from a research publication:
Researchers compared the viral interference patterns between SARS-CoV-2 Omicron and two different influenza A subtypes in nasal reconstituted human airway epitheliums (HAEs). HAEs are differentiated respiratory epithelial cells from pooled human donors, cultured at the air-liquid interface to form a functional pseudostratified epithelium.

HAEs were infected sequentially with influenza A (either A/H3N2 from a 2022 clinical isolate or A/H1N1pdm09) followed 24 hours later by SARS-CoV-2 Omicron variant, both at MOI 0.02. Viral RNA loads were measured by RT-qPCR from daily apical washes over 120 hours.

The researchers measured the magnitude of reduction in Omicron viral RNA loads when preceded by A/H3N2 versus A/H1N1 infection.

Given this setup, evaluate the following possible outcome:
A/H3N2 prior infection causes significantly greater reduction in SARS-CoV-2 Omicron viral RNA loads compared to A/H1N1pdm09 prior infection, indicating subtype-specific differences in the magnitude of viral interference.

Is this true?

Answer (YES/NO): YES